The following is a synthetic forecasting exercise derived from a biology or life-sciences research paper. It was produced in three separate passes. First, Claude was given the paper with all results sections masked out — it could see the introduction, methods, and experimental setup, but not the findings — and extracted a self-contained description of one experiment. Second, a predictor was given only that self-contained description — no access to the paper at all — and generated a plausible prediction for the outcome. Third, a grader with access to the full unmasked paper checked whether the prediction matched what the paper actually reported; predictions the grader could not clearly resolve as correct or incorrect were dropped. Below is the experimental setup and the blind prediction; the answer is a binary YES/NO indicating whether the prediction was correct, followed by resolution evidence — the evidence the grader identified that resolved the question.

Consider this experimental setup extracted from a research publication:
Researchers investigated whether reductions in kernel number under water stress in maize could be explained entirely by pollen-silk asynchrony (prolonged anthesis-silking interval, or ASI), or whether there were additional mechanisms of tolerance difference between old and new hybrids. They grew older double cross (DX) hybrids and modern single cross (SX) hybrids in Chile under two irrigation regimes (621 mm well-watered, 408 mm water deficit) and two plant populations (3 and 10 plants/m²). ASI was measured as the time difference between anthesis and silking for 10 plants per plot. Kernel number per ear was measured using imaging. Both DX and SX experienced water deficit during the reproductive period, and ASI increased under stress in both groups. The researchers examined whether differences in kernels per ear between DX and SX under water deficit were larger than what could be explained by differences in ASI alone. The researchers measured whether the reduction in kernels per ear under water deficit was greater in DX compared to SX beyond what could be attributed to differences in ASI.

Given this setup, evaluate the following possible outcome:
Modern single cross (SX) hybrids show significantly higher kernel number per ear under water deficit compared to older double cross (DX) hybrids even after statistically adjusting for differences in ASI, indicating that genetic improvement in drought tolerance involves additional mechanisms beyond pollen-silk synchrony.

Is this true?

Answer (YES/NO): YES